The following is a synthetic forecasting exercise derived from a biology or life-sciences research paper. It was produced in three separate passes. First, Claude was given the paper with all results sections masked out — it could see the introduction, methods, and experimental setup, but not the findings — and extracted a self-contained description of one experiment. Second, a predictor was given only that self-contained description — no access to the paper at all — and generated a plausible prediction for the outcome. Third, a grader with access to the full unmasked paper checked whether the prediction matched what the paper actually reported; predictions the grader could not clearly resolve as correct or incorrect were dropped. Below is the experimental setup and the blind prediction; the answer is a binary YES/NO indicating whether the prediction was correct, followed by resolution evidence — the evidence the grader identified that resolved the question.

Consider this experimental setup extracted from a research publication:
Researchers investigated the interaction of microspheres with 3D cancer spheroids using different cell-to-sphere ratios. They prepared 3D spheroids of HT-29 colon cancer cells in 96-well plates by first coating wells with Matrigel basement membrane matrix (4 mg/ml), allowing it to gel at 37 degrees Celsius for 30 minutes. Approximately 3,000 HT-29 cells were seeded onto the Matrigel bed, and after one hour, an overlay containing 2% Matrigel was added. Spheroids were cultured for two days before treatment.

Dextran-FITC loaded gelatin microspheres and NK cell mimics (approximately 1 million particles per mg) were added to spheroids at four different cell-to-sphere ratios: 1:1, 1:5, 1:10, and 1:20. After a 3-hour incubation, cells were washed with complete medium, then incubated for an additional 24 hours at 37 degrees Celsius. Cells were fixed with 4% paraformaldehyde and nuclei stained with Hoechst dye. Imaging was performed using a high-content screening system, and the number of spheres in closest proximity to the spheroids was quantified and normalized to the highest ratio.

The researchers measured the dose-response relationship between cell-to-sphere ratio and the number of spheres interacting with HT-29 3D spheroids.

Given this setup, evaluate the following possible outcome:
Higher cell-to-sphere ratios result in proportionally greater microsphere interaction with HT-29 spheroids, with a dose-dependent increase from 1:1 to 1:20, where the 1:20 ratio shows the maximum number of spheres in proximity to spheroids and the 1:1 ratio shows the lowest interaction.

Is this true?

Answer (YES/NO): NO